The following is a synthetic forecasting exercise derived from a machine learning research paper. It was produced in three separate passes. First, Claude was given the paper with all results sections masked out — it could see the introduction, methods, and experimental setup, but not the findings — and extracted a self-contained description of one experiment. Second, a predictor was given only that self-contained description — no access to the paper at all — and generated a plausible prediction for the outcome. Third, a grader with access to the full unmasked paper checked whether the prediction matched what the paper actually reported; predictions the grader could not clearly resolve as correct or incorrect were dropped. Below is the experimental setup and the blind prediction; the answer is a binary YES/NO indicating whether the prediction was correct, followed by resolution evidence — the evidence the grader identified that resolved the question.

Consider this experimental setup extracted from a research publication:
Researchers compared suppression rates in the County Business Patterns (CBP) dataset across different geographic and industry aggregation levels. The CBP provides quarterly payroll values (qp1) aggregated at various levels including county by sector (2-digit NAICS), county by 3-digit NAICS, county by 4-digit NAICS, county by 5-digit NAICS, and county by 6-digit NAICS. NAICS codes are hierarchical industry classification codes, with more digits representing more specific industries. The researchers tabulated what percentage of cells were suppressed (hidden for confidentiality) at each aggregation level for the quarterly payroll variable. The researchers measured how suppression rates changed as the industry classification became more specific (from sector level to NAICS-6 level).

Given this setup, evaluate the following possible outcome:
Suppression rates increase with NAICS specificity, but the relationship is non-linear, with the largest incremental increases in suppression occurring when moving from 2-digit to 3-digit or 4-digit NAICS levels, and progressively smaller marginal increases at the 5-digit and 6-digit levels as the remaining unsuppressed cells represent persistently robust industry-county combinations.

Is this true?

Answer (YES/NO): YES